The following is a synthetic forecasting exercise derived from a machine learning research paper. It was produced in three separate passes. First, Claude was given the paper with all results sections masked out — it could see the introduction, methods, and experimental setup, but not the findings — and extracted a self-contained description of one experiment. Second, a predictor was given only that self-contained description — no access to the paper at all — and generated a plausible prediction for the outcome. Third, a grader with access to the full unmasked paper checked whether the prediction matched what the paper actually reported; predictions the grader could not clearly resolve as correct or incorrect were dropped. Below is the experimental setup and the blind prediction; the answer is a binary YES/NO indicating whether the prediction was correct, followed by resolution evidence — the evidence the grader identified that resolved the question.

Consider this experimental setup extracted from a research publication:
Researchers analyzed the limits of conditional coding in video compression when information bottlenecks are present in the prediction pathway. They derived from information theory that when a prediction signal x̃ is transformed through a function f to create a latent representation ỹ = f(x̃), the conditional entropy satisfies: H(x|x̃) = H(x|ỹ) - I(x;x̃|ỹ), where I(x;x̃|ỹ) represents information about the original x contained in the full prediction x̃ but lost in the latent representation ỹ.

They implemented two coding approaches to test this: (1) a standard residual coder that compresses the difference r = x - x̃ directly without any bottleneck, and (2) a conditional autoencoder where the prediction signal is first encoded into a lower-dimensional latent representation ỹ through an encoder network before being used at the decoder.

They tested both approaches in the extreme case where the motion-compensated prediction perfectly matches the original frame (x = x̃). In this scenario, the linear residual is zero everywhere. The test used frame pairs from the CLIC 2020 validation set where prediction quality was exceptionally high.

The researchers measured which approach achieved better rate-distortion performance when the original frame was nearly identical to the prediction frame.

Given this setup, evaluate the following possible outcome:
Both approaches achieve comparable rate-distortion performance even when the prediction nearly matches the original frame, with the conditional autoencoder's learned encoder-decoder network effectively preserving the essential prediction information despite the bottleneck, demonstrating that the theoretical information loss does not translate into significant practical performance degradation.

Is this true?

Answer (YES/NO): NO